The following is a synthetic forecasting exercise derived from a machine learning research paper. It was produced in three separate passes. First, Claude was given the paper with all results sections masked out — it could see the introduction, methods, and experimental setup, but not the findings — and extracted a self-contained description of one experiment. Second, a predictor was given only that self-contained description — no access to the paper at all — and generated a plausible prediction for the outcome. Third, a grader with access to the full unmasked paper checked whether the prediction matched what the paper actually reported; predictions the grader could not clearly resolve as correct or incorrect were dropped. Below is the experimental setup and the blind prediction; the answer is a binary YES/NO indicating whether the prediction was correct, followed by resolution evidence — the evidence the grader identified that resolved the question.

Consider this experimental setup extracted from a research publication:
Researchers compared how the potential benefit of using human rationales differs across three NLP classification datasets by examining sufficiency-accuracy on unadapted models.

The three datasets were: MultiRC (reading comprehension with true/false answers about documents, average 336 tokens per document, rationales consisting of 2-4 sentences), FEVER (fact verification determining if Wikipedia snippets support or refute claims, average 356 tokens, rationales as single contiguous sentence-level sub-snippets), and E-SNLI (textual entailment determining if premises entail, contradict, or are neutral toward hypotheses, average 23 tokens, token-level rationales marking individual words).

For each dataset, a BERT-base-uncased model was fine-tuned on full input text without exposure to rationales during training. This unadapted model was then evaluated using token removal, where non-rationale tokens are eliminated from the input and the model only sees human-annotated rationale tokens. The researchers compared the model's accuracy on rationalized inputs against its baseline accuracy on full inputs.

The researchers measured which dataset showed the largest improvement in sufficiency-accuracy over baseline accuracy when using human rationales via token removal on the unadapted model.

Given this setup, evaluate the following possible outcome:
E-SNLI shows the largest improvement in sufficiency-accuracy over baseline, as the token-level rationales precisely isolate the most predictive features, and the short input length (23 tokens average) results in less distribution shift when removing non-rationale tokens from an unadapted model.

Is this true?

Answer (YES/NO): NO